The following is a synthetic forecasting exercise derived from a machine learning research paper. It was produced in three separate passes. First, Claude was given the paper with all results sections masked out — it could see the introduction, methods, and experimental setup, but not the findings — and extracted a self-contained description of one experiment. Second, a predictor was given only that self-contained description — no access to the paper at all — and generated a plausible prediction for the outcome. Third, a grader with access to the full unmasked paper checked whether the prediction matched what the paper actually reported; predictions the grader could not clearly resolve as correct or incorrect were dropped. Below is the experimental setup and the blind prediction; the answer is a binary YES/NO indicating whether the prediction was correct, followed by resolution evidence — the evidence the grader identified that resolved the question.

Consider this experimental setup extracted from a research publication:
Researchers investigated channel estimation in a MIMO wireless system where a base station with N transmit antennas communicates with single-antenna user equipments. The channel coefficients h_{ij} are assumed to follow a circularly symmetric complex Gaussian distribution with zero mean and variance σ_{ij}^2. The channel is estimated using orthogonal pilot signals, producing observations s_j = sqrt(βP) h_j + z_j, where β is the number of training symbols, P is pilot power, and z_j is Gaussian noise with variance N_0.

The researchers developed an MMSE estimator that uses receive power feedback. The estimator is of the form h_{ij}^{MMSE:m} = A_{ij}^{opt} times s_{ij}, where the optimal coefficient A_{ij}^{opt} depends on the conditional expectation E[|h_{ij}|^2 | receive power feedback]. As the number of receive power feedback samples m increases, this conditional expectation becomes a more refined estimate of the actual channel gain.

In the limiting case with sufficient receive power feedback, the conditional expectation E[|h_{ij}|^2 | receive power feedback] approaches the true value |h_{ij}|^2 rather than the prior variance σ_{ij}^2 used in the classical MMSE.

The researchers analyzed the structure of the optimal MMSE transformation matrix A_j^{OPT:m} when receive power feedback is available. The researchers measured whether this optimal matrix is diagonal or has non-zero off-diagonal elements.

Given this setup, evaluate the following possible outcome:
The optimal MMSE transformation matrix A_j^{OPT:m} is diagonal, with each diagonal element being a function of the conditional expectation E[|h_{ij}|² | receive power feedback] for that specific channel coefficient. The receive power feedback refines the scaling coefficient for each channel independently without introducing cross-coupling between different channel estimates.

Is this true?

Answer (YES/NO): YES